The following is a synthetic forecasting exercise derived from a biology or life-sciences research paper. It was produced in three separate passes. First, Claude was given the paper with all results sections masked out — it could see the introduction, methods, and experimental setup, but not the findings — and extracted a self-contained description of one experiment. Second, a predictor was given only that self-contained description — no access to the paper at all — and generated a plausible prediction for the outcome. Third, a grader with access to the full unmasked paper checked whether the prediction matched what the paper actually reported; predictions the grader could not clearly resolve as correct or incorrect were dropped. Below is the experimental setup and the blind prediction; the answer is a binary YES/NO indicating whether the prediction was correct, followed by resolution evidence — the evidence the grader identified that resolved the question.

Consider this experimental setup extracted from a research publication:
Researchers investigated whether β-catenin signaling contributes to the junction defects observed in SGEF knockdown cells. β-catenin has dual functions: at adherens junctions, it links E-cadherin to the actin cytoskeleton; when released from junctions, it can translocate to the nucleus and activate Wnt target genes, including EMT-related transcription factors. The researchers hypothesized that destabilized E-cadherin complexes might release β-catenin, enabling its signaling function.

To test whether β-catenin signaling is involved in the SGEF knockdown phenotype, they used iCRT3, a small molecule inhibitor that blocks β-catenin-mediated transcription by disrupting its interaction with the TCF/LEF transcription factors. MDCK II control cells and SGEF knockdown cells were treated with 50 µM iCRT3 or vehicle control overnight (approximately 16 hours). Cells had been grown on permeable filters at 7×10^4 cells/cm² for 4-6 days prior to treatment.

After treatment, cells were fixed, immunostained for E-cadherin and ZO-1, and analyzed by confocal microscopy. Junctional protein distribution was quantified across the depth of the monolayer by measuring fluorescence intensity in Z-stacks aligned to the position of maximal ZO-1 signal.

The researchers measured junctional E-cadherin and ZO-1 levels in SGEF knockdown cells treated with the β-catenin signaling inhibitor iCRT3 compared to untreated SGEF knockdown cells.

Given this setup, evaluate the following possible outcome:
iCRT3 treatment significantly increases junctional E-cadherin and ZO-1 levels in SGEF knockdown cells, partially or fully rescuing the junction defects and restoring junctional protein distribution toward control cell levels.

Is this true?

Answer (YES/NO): YES